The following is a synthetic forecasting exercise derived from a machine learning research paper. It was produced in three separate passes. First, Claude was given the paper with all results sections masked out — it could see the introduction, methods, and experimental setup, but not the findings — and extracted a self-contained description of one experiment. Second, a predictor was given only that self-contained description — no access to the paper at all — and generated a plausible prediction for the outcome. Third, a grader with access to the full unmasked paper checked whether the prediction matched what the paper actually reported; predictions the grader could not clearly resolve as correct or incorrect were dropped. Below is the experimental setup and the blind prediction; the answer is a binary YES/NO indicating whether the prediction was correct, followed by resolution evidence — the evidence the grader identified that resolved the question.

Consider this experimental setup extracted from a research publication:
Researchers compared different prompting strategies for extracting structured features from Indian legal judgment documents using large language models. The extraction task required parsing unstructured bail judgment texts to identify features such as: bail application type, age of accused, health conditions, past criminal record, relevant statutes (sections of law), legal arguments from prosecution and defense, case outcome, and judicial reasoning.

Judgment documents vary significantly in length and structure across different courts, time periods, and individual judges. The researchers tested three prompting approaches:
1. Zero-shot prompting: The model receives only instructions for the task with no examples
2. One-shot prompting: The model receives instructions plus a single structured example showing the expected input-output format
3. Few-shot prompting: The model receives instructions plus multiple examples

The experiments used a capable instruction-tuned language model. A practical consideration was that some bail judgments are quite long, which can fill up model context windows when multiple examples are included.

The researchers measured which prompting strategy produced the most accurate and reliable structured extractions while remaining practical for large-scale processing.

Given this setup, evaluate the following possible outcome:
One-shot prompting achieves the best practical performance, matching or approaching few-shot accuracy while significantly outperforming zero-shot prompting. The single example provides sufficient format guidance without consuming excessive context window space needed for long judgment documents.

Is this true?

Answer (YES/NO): YES